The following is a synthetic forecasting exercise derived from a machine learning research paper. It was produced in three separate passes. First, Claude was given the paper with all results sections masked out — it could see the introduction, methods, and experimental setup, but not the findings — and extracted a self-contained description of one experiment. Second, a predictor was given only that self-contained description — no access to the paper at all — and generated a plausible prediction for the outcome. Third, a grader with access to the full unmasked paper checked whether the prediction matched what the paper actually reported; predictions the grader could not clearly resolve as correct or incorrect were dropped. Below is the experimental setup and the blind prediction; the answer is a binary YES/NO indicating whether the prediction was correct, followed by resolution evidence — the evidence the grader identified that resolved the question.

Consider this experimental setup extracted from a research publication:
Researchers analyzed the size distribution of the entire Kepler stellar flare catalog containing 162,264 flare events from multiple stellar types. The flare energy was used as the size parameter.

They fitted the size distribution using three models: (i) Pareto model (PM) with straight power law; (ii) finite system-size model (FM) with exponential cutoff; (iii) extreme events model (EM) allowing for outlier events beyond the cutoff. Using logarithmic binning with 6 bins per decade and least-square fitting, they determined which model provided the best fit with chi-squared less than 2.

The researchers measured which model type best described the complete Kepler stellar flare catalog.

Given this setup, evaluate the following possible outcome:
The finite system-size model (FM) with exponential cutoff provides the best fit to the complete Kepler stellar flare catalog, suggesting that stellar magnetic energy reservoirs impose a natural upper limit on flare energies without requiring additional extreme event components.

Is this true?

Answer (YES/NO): NO